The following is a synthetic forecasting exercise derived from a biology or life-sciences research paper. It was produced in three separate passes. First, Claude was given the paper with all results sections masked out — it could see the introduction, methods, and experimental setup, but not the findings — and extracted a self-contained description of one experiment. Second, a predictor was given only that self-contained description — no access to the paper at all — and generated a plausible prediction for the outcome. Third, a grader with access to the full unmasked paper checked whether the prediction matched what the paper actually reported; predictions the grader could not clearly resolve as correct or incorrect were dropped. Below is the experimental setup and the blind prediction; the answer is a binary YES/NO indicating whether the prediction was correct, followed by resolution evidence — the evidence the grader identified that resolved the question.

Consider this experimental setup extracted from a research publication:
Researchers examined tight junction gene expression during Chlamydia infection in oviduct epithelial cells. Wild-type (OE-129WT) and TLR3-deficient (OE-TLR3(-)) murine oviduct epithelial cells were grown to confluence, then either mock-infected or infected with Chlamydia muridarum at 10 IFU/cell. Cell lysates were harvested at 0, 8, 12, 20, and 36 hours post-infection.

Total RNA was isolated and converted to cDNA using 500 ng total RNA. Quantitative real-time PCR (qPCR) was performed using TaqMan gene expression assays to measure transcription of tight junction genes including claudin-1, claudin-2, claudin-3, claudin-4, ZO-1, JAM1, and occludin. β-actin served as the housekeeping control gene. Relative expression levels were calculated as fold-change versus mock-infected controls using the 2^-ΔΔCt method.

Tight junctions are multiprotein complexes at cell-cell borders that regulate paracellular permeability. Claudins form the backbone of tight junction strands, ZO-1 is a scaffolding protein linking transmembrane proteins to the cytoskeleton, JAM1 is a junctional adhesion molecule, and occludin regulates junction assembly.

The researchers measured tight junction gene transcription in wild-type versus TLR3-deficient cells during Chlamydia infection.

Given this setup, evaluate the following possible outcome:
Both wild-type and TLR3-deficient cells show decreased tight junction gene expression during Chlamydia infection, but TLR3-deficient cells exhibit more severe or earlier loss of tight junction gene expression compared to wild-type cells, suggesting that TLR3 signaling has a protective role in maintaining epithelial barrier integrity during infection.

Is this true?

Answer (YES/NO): NO